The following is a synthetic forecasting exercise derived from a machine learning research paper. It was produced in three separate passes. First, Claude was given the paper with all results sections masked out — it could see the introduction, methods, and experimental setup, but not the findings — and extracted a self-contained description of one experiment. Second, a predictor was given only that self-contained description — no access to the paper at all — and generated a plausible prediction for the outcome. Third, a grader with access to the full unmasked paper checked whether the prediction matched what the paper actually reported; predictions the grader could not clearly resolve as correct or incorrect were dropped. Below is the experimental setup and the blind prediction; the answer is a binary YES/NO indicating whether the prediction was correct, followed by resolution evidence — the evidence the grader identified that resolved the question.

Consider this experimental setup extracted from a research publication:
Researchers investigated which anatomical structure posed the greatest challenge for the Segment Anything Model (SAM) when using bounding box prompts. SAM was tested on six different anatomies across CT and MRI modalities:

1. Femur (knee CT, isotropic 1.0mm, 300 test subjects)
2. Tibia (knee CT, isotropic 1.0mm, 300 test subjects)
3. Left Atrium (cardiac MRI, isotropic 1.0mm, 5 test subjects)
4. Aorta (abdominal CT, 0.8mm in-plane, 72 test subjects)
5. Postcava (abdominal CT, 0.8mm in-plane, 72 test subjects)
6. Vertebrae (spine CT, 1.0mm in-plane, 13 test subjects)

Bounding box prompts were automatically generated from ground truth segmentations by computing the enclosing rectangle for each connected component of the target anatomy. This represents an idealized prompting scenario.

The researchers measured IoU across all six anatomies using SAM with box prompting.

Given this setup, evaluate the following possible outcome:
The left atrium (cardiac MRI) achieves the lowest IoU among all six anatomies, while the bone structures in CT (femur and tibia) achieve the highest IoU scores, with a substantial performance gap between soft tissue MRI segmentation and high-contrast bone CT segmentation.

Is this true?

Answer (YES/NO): NO